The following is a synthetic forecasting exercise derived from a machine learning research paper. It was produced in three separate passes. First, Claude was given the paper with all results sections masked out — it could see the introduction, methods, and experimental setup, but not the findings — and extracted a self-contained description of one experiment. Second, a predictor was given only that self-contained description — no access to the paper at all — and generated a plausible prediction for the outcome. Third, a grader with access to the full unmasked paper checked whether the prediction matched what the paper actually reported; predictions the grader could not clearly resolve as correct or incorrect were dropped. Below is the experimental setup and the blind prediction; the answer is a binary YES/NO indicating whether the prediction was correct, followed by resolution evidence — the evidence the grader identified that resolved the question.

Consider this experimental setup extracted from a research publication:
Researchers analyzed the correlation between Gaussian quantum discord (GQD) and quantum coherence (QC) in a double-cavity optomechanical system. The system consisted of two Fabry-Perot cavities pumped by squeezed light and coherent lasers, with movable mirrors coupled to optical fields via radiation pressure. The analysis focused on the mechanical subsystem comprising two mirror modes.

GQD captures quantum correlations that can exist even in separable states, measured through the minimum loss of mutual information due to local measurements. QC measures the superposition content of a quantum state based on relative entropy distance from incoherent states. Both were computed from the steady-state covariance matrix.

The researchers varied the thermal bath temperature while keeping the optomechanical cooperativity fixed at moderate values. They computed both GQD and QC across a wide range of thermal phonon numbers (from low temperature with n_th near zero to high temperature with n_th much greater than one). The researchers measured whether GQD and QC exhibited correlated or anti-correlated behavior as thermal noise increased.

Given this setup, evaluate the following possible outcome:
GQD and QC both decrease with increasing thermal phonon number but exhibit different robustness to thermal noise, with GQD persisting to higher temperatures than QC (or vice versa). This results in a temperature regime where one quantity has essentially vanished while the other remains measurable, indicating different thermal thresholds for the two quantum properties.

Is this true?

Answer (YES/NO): NO